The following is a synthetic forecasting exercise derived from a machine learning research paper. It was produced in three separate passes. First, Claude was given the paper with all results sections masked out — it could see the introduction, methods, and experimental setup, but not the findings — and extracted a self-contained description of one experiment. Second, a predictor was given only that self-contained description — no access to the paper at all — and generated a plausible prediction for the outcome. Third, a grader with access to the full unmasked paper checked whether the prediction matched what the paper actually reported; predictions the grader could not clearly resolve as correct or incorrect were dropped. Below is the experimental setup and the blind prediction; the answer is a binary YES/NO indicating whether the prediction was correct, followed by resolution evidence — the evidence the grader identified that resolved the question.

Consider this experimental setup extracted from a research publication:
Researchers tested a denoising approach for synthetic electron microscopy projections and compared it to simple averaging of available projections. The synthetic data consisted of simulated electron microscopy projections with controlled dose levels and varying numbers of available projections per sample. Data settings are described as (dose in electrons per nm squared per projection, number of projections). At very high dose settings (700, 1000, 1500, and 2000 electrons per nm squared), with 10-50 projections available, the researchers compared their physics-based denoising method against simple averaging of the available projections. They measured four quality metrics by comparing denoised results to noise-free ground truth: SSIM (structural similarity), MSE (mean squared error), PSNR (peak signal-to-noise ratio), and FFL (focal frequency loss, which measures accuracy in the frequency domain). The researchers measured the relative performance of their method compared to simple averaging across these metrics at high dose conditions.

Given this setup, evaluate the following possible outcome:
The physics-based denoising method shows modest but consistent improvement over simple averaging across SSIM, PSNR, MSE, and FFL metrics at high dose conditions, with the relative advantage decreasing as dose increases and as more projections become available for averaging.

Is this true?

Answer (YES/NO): NO